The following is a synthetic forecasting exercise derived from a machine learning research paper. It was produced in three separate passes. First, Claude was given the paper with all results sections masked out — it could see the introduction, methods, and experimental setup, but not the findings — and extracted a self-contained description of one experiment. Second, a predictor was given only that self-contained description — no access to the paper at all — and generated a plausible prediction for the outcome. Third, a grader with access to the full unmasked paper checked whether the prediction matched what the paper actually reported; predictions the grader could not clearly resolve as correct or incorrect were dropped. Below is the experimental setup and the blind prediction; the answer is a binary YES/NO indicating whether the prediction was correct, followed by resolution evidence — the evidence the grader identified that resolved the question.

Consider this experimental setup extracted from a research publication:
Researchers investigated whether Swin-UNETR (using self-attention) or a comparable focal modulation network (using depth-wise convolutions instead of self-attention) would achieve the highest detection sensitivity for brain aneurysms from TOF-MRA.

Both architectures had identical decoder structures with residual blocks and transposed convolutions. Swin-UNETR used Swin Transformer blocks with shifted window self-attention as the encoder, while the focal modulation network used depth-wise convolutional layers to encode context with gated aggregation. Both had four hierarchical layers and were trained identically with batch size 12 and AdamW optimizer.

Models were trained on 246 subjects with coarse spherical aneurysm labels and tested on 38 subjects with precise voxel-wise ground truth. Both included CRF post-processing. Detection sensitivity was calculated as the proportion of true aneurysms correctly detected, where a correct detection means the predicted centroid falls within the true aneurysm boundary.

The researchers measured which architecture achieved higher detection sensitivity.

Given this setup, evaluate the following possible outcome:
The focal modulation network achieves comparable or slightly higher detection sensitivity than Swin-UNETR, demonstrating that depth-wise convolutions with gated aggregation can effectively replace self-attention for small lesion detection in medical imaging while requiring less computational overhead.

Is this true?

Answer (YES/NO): YES